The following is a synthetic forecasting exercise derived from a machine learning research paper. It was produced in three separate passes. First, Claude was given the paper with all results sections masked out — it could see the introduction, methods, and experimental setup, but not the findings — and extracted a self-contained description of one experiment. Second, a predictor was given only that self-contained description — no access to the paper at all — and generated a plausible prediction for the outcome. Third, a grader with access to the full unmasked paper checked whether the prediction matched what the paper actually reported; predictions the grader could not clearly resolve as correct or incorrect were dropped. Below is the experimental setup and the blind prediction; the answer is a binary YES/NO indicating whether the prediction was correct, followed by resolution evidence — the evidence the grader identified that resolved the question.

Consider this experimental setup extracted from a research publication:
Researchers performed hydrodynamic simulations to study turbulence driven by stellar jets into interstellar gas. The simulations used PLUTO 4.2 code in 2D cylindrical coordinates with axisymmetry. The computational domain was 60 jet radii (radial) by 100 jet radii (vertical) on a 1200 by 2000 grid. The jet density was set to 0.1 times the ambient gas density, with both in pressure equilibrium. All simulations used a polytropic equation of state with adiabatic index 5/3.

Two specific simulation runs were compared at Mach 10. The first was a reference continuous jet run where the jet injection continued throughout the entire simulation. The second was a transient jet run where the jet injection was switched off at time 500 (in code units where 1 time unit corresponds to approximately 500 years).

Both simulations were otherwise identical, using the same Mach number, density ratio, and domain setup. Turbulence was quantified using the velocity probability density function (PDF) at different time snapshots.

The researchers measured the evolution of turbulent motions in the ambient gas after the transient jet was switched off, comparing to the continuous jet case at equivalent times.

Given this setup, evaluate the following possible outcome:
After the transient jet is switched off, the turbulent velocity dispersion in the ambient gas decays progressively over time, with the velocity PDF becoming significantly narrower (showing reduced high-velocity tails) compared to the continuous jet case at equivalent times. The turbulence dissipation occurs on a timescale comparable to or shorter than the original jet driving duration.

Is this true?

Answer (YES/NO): YES